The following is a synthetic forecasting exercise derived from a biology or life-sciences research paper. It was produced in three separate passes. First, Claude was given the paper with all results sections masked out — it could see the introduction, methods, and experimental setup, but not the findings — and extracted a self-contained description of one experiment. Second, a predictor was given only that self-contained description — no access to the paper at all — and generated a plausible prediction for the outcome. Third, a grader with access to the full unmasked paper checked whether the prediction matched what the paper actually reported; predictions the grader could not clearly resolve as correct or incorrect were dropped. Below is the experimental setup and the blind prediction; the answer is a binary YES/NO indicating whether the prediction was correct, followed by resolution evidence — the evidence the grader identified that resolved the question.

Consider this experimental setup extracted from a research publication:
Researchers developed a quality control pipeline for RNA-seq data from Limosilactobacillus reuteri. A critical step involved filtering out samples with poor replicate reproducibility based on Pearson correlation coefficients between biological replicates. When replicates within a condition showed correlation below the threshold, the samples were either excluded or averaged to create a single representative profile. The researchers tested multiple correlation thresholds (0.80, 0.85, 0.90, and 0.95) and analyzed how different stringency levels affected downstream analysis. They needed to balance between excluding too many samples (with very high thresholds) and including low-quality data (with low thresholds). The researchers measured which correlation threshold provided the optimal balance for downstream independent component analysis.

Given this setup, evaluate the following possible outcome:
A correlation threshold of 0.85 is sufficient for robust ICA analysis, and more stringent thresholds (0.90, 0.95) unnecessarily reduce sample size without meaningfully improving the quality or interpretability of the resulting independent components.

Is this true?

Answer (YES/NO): NO